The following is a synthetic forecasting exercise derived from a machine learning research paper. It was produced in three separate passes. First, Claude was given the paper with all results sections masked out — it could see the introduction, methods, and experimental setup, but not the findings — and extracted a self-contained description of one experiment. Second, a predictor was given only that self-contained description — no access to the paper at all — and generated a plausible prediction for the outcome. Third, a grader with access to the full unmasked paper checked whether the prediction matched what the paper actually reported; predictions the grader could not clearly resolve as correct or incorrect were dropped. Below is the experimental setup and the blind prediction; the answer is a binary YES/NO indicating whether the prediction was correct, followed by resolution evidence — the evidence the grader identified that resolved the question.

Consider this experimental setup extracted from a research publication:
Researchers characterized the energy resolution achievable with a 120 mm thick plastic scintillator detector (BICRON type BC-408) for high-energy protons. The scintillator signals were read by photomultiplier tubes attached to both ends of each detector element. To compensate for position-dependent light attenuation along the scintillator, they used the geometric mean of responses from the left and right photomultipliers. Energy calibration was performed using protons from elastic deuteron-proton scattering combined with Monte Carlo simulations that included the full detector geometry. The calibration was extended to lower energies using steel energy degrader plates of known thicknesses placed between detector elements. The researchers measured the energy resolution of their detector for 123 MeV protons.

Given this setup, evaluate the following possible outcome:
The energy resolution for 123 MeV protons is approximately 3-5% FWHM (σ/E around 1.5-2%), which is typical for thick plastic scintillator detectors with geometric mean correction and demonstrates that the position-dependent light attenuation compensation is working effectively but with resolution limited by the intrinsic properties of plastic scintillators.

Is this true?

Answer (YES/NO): NO